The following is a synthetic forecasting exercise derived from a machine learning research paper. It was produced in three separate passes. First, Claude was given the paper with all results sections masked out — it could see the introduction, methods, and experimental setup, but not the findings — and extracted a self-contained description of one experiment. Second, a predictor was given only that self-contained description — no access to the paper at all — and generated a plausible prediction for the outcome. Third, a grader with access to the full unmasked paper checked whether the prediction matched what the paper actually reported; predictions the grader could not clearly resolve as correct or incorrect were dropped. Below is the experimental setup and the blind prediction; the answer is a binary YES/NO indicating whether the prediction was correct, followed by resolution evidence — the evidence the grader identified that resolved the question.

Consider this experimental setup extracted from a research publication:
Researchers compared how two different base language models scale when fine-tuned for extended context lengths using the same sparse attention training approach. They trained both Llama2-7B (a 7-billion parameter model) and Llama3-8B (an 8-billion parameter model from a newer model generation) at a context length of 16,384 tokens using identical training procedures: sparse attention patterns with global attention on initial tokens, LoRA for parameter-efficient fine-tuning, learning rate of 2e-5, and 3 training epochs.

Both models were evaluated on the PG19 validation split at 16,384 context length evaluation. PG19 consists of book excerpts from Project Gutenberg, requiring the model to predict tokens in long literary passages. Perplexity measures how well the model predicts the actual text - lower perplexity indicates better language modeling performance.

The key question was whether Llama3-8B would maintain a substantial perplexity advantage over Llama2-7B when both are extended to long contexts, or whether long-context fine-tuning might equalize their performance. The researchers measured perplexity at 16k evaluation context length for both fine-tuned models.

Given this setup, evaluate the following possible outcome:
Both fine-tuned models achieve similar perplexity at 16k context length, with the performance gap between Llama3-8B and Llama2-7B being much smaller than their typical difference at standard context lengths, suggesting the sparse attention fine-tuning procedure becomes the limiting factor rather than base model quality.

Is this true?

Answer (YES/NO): NO